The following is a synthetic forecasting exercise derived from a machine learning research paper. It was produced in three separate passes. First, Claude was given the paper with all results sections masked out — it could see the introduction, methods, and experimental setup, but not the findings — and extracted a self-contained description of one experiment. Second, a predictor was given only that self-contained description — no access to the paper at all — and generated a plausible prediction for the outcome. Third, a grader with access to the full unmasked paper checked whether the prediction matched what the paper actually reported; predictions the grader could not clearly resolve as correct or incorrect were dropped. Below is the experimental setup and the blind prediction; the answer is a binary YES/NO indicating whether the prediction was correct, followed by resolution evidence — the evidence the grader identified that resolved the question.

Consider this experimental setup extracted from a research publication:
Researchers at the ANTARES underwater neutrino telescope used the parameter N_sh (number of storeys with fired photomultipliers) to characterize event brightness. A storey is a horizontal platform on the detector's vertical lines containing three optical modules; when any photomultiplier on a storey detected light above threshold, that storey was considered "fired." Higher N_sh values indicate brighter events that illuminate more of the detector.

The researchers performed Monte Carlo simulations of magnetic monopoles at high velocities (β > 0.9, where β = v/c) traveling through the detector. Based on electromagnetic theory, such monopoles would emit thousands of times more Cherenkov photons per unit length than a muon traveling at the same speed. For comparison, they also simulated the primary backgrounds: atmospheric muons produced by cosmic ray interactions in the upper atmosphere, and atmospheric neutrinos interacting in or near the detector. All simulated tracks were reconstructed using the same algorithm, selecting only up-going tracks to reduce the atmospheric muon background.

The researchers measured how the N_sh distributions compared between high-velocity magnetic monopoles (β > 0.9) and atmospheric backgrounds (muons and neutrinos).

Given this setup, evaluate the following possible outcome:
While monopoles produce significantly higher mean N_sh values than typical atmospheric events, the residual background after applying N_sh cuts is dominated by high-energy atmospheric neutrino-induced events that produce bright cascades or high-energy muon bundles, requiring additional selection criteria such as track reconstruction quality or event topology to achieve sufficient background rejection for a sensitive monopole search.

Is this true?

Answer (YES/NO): NO